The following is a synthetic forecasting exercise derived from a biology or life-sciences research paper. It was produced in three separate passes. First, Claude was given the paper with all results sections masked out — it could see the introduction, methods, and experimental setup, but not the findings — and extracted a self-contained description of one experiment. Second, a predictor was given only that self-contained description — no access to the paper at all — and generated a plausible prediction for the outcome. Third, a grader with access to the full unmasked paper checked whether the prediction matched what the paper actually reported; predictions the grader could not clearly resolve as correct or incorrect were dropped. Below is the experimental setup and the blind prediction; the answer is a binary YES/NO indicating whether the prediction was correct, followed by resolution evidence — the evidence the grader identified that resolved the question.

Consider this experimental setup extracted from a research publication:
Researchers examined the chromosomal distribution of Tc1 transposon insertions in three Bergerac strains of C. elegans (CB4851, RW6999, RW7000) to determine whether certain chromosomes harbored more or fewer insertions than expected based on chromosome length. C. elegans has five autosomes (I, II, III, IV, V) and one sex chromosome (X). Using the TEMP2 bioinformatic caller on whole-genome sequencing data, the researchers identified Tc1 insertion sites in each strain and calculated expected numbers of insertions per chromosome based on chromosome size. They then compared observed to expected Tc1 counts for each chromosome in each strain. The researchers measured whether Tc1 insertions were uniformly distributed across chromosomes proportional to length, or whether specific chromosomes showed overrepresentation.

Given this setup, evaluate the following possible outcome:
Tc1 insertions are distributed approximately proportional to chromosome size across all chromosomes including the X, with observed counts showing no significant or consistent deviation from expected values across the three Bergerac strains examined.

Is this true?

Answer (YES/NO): NO